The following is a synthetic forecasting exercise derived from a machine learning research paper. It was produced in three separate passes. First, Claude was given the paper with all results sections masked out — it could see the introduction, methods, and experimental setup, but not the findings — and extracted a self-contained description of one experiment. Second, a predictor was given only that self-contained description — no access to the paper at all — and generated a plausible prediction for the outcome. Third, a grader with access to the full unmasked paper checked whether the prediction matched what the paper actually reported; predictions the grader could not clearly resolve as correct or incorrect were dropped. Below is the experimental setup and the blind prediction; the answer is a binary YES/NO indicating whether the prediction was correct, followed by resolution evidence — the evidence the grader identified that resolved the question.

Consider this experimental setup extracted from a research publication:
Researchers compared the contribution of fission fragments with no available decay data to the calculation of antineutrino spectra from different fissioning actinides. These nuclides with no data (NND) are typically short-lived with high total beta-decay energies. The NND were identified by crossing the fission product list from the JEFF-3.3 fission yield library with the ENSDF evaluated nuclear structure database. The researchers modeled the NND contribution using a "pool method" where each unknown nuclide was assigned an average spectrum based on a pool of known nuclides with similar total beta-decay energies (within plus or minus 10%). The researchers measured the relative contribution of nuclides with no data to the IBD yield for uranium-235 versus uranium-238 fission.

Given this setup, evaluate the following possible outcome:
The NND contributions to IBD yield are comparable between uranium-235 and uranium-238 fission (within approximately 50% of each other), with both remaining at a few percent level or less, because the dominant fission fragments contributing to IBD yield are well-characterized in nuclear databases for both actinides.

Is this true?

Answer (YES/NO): NO